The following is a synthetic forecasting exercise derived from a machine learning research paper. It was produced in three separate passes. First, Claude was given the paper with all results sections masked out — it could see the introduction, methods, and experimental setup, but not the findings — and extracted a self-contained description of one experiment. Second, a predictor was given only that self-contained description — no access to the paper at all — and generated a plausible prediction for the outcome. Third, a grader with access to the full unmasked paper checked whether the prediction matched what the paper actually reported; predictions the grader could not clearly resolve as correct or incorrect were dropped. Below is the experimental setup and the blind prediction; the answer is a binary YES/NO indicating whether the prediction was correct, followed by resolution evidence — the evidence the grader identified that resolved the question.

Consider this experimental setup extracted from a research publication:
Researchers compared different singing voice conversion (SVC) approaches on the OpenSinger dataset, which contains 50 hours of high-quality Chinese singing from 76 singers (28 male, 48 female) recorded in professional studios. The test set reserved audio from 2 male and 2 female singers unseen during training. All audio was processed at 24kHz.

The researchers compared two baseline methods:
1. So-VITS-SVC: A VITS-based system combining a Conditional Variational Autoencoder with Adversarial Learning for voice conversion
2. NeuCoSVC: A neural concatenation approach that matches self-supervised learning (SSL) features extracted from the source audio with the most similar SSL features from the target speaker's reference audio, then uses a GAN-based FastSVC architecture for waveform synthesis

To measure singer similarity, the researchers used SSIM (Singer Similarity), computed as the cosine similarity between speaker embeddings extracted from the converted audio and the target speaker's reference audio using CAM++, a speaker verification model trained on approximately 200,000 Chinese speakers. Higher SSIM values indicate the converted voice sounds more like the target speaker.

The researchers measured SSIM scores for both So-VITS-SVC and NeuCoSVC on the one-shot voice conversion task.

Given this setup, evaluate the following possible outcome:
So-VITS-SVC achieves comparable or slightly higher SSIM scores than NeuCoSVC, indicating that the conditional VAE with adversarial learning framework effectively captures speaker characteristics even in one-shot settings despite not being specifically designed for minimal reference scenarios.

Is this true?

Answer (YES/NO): NO